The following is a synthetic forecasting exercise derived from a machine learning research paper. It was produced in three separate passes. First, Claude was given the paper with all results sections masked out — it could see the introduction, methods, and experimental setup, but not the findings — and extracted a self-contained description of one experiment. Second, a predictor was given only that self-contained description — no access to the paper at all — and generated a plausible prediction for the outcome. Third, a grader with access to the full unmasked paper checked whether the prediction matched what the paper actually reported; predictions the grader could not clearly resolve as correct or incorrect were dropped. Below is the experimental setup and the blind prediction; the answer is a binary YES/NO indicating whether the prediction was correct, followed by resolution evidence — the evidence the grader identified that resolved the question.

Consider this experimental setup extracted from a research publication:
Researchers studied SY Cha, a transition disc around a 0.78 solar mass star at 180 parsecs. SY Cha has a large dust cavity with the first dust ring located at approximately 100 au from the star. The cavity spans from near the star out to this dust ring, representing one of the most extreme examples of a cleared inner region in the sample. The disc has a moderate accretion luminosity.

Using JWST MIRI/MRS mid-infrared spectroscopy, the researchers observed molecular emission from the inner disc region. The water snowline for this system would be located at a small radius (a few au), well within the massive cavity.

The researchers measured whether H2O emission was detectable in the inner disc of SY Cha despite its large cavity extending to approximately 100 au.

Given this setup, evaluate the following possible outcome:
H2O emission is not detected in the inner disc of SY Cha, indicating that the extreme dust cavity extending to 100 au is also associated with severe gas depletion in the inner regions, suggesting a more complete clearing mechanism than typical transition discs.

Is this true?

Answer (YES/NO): NO